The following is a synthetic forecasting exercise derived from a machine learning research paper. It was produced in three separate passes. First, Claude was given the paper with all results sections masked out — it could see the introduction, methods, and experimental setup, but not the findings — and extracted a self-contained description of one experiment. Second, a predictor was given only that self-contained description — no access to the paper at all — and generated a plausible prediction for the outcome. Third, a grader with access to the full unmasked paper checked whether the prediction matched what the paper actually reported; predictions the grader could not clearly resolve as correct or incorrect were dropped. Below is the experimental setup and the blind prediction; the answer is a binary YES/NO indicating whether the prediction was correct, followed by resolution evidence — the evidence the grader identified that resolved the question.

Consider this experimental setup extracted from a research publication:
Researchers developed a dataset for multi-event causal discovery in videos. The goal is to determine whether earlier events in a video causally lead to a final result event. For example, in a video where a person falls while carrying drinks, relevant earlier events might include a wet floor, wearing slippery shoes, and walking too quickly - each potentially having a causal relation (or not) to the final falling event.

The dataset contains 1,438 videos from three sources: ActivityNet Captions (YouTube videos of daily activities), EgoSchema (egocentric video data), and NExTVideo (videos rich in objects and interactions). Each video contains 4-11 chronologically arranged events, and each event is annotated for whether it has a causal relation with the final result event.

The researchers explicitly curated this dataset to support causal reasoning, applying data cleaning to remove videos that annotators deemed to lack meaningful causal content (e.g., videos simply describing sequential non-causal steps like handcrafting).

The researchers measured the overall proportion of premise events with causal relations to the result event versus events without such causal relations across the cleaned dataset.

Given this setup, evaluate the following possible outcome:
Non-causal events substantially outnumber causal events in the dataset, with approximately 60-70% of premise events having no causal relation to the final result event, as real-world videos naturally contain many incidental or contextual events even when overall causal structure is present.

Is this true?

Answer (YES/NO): NO